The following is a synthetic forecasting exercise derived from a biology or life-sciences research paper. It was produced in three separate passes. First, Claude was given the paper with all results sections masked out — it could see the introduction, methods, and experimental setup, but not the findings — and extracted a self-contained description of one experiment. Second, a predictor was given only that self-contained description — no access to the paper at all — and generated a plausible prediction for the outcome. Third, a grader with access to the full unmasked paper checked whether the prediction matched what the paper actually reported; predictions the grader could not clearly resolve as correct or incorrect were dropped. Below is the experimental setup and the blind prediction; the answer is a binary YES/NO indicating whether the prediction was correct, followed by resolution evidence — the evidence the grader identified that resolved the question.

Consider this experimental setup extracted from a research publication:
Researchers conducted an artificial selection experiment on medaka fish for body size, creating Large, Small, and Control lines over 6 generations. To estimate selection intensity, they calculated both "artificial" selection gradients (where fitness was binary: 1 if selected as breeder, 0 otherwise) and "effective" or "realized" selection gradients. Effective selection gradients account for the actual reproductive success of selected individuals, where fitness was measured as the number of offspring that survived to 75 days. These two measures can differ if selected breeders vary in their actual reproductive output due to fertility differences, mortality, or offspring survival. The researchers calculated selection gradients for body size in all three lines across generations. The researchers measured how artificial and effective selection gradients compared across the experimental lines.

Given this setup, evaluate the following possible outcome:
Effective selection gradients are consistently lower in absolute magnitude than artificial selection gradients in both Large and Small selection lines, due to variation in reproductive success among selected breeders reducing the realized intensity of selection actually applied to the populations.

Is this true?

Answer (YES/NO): NO